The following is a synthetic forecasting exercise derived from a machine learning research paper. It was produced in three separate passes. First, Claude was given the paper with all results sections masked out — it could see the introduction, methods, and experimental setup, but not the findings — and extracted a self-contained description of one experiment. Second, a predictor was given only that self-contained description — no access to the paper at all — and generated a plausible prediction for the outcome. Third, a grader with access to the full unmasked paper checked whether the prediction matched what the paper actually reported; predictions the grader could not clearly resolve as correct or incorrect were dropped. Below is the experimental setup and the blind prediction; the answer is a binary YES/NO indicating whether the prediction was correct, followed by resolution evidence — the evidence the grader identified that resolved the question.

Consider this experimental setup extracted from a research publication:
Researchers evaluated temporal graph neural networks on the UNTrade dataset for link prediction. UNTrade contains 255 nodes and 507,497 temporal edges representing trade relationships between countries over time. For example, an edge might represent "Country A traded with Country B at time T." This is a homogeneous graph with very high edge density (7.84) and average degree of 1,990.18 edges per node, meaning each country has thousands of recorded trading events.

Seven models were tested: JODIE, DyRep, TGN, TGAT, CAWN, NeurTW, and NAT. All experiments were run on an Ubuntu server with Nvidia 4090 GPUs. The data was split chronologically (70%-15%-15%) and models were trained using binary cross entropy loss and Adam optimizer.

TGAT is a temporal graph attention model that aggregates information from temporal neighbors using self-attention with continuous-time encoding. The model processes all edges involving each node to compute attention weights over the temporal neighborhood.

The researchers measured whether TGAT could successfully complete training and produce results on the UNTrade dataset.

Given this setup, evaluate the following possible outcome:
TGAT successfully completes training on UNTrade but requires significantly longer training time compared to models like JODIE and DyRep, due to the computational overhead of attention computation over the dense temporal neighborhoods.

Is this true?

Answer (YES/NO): NO